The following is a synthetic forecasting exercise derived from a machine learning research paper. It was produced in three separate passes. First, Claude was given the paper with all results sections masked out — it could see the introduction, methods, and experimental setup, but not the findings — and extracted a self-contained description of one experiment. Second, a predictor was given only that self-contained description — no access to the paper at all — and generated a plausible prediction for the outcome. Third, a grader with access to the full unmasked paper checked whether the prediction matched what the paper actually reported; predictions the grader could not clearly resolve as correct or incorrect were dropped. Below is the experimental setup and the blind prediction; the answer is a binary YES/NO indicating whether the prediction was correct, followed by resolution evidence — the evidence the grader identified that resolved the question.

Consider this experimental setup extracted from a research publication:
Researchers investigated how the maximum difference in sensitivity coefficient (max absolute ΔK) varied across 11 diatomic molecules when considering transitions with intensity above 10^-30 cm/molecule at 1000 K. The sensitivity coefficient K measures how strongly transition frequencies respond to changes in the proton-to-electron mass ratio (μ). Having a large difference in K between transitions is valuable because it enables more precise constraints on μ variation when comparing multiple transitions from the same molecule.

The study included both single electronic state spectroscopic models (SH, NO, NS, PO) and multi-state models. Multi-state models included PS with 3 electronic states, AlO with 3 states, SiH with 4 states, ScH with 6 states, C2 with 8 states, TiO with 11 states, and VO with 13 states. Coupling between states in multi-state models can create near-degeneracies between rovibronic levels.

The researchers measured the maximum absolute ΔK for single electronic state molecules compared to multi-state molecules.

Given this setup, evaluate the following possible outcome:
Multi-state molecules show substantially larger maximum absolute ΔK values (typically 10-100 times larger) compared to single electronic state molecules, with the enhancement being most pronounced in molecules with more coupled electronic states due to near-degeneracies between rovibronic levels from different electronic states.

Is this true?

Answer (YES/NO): NO